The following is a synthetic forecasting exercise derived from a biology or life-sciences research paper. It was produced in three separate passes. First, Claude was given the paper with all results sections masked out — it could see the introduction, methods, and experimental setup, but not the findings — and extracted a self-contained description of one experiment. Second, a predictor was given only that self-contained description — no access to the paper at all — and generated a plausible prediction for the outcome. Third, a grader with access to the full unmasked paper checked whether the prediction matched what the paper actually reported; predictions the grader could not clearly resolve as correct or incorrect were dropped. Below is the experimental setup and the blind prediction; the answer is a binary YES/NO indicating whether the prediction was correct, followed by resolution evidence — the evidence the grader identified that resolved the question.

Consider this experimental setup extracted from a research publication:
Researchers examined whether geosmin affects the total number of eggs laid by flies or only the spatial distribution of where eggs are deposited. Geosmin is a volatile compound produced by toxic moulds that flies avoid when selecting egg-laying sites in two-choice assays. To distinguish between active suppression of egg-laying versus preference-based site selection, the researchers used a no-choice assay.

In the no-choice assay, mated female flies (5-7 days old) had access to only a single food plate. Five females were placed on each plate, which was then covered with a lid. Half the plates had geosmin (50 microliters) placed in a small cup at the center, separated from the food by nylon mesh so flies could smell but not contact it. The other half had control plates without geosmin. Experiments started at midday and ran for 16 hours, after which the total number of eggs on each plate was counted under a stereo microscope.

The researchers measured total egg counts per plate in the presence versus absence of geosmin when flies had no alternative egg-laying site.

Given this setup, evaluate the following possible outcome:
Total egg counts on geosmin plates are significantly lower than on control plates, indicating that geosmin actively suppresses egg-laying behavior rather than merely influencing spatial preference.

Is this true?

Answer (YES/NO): NO